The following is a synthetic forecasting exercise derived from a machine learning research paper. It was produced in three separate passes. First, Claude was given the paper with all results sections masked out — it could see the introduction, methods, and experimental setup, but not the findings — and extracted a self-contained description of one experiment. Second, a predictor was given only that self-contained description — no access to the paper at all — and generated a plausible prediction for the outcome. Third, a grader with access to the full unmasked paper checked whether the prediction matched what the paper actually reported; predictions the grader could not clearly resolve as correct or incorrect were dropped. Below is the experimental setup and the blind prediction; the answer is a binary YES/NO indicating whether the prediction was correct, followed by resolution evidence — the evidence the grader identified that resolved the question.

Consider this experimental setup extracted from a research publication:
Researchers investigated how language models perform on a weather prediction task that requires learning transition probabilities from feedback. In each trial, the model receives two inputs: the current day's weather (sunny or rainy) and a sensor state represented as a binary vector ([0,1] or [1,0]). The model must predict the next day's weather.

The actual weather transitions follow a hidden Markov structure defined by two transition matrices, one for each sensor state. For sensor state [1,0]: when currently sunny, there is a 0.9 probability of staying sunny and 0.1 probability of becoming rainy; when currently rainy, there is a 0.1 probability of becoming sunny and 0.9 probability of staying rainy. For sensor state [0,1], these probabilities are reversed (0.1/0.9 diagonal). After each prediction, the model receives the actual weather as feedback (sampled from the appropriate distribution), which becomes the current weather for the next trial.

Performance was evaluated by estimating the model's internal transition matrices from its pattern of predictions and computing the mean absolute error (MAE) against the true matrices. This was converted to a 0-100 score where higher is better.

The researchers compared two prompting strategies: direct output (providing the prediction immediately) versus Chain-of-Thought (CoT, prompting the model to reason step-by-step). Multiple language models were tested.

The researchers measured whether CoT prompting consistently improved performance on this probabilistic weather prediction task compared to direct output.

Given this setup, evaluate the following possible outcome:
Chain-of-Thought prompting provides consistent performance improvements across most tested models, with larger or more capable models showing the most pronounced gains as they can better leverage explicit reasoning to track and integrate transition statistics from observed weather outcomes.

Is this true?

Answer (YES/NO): NO